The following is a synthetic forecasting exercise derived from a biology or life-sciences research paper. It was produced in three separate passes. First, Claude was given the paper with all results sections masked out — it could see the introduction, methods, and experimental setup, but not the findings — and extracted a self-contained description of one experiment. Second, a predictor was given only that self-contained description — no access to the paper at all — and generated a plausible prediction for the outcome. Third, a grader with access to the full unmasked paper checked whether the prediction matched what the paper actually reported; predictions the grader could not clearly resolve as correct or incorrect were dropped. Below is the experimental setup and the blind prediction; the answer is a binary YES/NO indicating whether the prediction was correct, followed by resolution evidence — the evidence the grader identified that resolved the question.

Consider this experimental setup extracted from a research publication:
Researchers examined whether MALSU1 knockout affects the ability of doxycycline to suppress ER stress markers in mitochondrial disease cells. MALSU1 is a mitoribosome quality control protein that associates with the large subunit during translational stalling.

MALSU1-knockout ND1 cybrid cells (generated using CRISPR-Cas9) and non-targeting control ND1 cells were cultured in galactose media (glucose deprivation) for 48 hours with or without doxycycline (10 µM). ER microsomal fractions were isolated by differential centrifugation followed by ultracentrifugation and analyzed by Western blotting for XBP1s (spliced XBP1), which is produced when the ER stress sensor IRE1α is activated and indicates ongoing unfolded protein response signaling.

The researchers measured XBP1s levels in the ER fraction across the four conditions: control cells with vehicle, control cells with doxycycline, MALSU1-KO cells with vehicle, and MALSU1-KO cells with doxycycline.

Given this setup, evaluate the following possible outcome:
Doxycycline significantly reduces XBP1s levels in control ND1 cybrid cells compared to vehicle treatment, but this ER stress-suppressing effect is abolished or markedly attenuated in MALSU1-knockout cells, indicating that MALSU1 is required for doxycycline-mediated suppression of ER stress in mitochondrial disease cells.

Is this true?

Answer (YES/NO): YES